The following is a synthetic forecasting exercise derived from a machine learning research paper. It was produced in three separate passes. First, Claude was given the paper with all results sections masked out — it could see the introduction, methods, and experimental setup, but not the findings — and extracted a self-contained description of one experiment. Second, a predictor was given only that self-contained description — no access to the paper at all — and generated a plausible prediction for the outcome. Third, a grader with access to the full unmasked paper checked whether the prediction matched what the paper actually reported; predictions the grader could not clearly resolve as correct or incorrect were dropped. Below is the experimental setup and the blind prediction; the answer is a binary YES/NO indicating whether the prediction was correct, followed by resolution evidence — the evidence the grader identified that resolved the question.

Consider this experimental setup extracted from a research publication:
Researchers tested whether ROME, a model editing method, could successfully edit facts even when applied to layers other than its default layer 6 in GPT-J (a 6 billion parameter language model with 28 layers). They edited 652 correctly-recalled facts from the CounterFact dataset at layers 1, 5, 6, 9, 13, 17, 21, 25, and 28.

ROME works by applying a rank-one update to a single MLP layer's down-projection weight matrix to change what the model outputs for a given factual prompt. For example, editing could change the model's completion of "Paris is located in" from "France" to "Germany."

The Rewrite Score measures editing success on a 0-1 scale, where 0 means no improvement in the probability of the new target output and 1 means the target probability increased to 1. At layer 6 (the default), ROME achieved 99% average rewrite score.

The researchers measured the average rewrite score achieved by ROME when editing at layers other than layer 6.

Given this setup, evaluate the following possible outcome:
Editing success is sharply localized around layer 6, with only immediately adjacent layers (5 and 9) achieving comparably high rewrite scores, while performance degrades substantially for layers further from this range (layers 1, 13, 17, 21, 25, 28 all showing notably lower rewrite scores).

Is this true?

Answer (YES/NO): NO